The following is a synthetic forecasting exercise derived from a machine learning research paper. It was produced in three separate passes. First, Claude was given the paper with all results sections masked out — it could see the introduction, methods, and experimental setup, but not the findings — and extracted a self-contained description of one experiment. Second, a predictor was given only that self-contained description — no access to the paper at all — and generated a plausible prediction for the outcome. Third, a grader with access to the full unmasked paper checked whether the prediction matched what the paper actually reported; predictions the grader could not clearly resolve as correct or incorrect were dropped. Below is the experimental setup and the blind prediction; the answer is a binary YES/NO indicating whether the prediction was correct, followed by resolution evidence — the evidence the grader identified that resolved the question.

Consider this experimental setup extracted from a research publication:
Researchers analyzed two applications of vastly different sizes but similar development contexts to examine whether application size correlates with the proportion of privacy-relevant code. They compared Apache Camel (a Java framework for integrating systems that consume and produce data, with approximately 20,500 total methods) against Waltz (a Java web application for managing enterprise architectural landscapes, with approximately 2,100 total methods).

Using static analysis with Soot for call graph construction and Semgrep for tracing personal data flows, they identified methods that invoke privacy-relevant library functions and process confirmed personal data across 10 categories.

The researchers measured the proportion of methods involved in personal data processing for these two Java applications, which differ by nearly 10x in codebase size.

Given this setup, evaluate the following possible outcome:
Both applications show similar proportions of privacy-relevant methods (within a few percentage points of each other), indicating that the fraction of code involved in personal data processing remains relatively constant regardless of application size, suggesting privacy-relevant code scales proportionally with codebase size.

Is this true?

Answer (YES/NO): NO